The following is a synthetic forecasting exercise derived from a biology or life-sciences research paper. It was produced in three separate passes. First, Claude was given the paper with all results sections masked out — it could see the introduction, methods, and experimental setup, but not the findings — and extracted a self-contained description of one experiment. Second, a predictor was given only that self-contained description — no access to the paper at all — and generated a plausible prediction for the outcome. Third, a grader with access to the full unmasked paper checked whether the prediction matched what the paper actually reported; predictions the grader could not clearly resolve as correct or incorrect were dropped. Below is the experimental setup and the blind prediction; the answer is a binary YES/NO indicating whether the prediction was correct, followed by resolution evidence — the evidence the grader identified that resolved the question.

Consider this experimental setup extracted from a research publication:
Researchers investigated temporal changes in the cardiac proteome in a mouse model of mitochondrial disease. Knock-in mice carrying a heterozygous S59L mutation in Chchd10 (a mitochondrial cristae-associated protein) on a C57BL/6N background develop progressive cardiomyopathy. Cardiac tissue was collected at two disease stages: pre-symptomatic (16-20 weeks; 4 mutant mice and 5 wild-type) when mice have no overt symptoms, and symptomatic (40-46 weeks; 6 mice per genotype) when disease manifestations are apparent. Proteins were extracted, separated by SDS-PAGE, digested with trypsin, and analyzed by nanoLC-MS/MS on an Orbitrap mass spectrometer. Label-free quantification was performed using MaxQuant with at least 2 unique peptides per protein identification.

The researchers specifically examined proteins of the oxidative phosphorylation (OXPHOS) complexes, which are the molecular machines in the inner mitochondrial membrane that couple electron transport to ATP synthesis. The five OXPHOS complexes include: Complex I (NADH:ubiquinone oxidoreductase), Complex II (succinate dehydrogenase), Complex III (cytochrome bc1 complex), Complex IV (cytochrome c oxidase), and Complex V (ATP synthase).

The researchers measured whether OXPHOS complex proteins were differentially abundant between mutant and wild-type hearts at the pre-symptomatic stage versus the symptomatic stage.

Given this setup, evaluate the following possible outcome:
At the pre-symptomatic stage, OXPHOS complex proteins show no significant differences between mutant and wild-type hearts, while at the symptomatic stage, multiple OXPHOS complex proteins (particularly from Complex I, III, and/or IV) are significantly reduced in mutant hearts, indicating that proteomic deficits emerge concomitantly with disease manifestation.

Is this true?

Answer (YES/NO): NO